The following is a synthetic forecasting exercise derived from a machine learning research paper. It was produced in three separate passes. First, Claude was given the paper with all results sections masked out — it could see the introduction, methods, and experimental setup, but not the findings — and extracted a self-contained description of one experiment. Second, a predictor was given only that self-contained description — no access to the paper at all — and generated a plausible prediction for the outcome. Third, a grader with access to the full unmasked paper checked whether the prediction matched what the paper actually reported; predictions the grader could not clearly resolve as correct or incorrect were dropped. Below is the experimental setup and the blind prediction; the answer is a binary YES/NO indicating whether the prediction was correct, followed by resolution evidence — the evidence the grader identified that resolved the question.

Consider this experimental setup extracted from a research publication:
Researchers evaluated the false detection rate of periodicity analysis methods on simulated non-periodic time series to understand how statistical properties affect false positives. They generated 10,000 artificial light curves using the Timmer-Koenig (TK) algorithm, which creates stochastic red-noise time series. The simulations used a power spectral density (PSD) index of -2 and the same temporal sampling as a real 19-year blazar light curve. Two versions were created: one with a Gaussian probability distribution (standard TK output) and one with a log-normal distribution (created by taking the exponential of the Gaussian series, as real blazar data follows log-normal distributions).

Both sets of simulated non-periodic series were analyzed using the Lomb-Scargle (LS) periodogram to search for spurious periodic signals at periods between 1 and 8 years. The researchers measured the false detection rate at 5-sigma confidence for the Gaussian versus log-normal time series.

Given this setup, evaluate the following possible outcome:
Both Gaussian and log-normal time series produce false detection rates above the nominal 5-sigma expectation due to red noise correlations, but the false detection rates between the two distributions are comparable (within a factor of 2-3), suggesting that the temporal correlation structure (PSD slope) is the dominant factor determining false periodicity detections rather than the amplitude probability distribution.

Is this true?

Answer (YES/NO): NO